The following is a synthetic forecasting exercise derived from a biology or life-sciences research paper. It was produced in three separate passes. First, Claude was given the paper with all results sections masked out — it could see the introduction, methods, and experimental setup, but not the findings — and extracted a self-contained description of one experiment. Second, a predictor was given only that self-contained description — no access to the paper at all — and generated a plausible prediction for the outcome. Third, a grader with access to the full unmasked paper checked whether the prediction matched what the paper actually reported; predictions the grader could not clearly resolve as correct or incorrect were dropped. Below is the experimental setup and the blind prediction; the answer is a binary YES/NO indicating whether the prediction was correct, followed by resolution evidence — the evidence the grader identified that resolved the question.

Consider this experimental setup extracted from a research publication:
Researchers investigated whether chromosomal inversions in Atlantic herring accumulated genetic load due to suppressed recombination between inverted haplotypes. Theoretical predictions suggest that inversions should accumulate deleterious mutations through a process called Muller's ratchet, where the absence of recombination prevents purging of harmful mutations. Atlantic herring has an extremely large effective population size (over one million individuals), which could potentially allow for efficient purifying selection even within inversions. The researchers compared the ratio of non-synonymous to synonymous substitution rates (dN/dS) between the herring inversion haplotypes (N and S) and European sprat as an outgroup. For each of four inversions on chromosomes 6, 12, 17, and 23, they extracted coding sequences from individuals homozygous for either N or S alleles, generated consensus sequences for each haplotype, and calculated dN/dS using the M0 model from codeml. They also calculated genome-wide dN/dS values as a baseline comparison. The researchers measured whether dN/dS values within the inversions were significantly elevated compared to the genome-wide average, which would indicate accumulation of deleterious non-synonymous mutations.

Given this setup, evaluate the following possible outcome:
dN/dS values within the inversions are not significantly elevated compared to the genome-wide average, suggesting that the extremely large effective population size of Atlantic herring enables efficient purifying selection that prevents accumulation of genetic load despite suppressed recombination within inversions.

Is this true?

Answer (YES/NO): YES